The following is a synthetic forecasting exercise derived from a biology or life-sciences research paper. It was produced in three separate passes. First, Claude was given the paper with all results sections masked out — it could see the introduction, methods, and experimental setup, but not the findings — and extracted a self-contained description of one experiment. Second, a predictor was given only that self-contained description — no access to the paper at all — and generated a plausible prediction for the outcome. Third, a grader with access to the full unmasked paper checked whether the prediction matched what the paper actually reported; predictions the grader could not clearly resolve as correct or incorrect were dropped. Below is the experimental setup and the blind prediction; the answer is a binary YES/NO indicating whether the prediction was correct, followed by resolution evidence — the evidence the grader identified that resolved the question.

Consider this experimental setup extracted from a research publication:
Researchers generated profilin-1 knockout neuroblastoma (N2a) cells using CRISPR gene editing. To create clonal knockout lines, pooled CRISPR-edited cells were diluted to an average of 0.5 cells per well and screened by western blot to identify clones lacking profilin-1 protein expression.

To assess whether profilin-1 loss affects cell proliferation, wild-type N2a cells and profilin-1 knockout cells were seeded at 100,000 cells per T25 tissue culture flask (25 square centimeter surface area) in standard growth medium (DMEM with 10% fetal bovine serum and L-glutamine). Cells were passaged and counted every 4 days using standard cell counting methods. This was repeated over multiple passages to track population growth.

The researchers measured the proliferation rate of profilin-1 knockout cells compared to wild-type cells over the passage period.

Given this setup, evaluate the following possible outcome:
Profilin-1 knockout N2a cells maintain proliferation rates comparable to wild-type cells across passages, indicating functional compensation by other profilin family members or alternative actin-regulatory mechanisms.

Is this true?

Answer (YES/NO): NO